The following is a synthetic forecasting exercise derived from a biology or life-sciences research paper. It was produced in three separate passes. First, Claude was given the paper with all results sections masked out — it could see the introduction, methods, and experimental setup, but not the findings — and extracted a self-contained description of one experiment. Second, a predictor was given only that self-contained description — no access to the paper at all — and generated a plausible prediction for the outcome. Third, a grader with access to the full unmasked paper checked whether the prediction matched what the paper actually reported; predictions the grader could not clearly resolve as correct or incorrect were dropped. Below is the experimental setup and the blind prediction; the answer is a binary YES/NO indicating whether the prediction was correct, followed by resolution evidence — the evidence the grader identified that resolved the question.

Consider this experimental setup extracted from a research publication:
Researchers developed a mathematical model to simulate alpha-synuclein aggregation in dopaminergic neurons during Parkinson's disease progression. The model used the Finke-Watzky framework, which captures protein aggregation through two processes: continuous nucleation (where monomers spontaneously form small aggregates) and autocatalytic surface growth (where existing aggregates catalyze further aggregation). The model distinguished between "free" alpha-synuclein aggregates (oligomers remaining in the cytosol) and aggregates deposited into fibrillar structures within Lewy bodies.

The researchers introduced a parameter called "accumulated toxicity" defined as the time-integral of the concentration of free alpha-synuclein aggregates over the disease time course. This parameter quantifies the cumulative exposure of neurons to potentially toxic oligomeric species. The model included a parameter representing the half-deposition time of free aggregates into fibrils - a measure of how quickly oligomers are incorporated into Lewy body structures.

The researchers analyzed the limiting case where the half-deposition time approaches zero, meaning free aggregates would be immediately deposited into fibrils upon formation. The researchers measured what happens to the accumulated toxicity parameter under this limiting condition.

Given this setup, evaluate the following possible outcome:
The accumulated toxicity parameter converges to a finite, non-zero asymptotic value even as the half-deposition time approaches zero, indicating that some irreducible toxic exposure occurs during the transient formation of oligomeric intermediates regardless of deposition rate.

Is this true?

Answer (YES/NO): NO